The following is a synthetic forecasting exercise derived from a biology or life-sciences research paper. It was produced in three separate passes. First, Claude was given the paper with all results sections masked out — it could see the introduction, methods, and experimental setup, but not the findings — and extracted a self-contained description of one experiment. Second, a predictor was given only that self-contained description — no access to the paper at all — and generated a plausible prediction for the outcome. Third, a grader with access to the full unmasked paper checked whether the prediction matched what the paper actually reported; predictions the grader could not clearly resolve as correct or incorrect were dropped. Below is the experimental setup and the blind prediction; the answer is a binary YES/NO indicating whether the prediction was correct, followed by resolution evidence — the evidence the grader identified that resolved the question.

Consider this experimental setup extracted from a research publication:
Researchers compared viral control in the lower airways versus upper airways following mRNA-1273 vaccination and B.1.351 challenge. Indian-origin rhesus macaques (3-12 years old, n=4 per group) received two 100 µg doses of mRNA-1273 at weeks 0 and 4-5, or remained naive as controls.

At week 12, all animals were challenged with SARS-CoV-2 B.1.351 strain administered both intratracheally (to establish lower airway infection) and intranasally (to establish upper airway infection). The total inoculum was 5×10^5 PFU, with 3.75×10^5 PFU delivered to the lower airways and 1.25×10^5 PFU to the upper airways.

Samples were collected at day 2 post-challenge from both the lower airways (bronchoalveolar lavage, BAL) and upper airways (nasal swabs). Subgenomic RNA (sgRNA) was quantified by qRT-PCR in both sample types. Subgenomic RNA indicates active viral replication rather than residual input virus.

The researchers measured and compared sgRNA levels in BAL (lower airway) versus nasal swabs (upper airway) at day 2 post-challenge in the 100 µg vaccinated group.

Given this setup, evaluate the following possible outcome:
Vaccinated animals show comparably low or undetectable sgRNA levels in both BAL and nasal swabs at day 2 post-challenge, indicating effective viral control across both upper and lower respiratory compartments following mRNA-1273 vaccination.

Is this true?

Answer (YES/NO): NO